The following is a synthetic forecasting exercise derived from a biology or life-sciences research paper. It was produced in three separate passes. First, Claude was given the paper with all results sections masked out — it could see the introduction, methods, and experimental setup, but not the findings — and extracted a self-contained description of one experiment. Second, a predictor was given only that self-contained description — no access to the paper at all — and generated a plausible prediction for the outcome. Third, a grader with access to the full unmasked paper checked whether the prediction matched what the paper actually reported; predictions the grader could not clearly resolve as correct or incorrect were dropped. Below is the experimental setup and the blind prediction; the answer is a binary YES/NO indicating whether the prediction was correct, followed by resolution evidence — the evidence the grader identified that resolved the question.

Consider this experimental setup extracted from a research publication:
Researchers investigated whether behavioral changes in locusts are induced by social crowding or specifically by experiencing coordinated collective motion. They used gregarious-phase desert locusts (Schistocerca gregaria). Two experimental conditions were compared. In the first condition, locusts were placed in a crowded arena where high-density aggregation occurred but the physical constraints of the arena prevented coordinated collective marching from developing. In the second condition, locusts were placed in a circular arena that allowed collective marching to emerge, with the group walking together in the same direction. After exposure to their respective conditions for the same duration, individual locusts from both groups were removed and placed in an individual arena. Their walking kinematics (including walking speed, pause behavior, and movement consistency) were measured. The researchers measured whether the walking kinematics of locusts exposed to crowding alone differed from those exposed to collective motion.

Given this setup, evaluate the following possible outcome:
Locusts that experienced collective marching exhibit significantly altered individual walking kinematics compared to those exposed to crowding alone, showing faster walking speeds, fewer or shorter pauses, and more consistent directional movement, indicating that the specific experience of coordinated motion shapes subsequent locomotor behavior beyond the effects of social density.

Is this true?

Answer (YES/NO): YES